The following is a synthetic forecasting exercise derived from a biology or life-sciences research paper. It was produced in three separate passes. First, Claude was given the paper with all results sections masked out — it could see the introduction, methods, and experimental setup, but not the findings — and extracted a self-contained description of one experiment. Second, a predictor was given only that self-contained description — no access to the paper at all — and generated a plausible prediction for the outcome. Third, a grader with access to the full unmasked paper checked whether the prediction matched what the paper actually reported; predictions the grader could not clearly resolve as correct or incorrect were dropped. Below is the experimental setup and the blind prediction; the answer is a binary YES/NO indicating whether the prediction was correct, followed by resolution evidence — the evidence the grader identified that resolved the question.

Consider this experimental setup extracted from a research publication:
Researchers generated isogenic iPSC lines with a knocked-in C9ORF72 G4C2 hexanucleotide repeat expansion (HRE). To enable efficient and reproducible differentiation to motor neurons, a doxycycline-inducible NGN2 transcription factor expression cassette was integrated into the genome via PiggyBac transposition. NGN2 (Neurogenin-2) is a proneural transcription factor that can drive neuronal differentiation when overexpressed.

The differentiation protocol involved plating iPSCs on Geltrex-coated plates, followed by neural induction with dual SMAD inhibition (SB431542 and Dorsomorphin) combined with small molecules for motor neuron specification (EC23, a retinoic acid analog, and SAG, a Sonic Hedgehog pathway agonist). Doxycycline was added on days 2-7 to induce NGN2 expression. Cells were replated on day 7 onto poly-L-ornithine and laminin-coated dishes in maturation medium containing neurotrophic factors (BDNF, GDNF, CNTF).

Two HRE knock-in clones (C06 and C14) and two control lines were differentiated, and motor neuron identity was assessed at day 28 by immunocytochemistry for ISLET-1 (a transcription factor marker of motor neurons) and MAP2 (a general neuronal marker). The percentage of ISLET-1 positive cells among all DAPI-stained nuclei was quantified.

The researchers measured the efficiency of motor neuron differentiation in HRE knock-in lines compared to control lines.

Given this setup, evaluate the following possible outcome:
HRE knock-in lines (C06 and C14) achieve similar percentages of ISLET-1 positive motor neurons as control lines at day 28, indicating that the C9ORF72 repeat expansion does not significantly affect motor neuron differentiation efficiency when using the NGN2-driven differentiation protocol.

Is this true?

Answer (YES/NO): YES